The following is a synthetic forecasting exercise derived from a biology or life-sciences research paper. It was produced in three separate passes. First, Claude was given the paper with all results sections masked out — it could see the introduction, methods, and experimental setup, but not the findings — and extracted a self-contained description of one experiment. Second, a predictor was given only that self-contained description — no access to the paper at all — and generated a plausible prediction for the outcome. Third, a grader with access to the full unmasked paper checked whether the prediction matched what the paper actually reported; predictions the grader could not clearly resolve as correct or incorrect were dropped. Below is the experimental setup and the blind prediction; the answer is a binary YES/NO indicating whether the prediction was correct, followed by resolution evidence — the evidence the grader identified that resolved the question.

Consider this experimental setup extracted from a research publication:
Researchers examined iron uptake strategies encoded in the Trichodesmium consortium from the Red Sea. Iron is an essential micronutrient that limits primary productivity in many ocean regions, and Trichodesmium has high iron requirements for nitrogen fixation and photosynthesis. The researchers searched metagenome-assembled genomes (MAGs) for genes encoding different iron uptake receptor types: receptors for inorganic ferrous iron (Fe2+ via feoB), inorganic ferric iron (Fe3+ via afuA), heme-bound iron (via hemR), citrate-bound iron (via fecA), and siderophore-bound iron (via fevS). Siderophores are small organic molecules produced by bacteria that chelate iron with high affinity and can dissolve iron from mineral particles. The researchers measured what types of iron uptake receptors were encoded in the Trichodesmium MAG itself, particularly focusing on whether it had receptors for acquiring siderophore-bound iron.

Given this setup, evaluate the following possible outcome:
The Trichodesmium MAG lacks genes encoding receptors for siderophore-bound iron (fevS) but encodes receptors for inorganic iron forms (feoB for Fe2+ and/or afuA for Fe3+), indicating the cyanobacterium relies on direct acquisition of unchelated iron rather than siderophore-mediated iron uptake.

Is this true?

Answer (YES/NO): YES